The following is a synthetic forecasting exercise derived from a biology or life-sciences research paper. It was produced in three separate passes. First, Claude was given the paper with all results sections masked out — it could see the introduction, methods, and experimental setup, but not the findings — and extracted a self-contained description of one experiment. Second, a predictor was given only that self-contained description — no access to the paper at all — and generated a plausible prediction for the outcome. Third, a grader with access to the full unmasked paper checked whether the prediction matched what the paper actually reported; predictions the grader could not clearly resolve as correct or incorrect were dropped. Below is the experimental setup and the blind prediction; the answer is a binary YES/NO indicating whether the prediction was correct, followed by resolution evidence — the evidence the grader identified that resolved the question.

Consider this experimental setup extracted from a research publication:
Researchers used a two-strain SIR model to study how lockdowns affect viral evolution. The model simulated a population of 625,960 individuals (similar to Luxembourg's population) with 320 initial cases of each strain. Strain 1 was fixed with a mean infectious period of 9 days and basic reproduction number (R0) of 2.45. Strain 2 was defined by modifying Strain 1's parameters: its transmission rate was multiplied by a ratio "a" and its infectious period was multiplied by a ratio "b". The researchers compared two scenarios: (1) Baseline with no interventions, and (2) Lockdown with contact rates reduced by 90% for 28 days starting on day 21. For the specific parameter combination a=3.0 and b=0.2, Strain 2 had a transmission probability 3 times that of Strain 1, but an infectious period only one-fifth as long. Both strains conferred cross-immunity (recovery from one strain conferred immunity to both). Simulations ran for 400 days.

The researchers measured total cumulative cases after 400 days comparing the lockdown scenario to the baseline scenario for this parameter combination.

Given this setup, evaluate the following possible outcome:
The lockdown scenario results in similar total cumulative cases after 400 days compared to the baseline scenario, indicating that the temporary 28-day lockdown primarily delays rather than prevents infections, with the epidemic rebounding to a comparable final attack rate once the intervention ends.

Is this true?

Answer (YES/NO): NO